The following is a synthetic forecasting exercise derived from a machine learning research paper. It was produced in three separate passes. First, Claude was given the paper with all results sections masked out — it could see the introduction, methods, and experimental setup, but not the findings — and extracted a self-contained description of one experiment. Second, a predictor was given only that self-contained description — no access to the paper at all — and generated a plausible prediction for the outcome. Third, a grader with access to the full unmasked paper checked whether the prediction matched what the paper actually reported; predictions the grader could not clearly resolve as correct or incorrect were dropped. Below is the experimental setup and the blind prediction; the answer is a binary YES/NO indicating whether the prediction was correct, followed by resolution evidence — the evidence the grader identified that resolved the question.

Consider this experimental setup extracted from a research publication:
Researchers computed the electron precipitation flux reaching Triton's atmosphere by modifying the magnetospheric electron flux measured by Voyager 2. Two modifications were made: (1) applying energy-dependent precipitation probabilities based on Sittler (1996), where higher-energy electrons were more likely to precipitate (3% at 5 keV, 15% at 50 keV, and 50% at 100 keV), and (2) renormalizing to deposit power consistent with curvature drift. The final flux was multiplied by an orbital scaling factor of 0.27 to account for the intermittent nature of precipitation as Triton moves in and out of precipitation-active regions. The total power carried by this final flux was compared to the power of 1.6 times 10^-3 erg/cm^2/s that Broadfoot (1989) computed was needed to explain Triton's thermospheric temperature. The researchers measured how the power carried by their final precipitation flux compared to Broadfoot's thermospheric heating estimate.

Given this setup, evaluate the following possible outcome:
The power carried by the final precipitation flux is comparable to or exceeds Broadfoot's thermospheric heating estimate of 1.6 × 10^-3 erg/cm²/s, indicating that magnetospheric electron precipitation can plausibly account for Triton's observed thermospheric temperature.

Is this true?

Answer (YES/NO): YES